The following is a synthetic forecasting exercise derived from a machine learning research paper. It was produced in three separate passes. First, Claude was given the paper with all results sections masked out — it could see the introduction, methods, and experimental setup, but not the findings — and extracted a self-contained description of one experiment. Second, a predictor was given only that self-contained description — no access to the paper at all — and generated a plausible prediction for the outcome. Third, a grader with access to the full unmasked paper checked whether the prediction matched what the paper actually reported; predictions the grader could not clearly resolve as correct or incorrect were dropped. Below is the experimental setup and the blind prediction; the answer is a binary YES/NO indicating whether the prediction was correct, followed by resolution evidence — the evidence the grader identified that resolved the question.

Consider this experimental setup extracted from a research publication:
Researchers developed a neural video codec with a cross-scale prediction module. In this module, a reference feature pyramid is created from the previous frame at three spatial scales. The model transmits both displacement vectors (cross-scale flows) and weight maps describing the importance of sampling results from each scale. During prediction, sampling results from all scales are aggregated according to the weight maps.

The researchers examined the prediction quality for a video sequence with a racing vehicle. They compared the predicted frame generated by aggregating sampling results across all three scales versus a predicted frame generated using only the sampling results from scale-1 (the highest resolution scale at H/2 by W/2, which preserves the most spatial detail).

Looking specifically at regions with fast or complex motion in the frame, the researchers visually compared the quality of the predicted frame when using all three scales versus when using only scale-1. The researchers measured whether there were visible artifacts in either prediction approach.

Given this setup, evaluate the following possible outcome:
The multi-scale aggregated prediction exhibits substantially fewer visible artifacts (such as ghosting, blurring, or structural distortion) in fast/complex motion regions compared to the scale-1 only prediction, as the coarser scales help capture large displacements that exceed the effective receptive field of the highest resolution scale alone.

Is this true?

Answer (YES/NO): YES